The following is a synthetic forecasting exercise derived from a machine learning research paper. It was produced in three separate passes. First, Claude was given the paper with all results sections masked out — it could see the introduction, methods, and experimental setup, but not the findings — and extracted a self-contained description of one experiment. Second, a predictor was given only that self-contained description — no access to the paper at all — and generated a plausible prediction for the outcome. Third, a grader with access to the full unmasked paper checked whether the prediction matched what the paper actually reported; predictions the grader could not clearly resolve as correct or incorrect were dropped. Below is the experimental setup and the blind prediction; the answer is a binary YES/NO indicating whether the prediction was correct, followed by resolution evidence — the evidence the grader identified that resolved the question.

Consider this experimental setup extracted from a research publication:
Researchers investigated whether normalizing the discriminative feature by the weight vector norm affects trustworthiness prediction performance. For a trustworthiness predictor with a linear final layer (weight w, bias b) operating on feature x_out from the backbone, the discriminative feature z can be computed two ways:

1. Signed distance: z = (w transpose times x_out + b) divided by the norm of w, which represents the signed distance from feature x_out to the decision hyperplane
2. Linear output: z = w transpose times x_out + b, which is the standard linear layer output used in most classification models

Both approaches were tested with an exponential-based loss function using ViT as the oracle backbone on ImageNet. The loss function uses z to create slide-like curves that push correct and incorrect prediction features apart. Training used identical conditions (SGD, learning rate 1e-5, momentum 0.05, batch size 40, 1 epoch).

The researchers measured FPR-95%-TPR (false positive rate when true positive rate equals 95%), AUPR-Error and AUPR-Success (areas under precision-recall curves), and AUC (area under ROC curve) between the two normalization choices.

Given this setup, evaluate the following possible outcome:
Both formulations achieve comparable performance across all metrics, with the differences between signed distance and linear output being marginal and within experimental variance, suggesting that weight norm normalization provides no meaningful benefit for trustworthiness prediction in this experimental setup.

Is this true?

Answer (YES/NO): NO